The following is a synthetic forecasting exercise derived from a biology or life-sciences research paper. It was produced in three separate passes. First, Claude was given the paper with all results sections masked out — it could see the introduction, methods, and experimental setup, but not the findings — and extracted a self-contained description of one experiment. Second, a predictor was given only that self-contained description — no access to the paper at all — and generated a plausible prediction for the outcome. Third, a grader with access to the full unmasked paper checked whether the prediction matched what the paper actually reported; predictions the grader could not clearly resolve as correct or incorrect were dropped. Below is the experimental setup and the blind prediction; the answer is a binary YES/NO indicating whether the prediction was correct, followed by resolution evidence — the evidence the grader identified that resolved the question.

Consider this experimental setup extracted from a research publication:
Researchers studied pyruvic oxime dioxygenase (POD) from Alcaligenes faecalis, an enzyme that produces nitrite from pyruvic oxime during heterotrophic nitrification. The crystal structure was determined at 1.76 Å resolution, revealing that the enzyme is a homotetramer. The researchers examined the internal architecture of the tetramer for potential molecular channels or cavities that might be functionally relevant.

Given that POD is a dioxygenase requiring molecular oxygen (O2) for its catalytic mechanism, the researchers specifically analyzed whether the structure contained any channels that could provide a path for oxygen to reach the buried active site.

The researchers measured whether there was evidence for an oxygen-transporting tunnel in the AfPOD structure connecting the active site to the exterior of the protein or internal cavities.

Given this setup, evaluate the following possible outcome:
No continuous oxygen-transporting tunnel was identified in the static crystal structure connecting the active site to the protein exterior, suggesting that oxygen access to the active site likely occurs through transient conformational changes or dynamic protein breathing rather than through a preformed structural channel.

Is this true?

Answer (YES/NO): NO